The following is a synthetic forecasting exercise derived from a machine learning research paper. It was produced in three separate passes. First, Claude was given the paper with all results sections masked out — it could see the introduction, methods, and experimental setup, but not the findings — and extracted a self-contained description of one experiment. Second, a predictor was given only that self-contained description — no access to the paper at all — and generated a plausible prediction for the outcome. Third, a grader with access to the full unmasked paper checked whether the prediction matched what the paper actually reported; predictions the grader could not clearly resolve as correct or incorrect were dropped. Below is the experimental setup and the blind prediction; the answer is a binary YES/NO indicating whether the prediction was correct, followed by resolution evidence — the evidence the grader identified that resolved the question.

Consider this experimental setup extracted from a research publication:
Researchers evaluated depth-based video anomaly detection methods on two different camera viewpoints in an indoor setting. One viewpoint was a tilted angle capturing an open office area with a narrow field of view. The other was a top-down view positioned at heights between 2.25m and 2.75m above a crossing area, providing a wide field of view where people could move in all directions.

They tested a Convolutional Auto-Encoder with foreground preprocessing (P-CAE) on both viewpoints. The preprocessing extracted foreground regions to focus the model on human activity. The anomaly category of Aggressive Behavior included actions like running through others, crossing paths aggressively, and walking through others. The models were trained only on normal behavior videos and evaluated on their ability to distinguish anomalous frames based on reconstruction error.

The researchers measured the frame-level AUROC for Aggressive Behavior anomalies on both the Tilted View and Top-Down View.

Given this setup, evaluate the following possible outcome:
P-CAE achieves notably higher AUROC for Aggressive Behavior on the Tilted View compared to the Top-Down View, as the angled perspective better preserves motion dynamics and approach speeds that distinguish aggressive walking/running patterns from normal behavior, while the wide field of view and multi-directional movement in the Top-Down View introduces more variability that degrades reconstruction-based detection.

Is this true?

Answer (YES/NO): NO